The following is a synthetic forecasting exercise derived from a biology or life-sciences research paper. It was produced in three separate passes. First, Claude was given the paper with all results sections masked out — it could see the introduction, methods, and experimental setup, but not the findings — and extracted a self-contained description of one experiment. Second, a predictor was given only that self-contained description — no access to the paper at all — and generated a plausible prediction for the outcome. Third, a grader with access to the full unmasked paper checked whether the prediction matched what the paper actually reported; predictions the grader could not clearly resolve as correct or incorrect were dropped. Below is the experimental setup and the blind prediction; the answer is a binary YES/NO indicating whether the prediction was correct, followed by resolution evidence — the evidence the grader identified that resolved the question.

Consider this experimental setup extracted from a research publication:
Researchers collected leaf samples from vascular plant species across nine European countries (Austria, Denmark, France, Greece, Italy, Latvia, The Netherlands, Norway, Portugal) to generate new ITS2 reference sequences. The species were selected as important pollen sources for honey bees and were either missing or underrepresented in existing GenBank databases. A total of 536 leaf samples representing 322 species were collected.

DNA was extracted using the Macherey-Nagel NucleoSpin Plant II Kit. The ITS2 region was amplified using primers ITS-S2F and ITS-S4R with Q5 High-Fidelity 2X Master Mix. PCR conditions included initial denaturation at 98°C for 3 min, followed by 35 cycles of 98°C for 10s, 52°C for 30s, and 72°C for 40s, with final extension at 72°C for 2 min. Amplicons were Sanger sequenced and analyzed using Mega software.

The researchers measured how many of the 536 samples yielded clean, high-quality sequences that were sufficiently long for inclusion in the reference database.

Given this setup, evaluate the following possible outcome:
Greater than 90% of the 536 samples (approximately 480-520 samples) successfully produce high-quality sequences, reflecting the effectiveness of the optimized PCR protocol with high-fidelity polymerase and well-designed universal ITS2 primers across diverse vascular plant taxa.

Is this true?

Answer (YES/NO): NO